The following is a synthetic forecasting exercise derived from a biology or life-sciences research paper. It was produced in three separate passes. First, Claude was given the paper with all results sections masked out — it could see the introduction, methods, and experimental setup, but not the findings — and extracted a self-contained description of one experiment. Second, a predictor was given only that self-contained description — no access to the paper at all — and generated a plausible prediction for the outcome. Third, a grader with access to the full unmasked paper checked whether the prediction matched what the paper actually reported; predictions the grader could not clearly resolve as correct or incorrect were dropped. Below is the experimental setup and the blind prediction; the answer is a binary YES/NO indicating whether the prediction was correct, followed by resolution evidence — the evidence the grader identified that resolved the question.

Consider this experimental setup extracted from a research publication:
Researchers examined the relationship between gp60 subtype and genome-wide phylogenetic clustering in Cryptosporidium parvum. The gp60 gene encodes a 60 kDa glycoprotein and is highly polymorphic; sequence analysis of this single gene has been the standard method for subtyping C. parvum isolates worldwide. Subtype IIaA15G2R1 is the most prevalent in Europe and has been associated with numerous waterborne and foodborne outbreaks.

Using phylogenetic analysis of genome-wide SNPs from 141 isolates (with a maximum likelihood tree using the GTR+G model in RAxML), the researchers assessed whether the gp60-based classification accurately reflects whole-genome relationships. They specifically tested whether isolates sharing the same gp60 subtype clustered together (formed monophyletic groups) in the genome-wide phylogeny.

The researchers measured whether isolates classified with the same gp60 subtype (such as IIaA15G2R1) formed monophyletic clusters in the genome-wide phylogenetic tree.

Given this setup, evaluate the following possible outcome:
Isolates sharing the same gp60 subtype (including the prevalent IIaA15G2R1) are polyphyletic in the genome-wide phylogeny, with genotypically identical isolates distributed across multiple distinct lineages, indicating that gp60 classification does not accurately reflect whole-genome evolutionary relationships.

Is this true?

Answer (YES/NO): YES